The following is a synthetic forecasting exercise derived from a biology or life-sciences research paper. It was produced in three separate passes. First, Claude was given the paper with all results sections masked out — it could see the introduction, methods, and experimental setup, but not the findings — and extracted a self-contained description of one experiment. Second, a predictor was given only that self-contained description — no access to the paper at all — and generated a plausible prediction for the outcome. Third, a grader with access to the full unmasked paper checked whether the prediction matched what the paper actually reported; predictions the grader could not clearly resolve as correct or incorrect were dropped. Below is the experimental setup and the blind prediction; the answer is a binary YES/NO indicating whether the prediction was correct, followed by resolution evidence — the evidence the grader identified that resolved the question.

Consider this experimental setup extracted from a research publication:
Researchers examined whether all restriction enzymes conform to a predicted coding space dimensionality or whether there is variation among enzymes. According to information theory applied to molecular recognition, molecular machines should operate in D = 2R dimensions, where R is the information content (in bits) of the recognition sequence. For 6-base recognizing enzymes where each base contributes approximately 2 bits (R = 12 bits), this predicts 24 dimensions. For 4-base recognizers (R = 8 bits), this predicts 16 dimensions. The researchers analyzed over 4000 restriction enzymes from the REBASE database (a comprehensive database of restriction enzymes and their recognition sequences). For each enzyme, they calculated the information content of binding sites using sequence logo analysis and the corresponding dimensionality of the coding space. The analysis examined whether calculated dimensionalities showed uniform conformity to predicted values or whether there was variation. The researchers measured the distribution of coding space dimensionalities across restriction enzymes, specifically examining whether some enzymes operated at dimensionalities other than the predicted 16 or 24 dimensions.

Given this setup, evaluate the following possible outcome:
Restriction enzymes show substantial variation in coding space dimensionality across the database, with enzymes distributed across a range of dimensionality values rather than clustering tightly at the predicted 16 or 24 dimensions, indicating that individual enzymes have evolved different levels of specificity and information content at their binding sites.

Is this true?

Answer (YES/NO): NO